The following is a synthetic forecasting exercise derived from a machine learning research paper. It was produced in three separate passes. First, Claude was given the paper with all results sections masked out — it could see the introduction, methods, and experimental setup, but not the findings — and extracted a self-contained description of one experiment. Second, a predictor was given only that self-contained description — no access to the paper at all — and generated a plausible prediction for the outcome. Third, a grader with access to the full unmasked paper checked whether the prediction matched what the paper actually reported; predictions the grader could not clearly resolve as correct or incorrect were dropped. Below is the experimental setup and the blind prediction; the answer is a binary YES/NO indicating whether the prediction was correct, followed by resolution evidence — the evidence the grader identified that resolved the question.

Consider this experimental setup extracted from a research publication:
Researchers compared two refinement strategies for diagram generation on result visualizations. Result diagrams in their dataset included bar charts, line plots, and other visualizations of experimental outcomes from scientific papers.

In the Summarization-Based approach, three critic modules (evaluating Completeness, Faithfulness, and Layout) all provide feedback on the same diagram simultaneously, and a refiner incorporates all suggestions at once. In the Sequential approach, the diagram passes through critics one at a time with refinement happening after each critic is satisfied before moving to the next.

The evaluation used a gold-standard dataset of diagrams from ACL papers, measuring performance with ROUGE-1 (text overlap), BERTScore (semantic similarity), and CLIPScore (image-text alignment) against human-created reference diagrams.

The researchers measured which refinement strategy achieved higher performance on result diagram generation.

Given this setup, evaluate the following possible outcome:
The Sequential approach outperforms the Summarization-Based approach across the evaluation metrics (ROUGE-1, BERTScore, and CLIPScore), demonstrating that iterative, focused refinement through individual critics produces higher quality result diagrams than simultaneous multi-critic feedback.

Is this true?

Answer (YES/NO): NO